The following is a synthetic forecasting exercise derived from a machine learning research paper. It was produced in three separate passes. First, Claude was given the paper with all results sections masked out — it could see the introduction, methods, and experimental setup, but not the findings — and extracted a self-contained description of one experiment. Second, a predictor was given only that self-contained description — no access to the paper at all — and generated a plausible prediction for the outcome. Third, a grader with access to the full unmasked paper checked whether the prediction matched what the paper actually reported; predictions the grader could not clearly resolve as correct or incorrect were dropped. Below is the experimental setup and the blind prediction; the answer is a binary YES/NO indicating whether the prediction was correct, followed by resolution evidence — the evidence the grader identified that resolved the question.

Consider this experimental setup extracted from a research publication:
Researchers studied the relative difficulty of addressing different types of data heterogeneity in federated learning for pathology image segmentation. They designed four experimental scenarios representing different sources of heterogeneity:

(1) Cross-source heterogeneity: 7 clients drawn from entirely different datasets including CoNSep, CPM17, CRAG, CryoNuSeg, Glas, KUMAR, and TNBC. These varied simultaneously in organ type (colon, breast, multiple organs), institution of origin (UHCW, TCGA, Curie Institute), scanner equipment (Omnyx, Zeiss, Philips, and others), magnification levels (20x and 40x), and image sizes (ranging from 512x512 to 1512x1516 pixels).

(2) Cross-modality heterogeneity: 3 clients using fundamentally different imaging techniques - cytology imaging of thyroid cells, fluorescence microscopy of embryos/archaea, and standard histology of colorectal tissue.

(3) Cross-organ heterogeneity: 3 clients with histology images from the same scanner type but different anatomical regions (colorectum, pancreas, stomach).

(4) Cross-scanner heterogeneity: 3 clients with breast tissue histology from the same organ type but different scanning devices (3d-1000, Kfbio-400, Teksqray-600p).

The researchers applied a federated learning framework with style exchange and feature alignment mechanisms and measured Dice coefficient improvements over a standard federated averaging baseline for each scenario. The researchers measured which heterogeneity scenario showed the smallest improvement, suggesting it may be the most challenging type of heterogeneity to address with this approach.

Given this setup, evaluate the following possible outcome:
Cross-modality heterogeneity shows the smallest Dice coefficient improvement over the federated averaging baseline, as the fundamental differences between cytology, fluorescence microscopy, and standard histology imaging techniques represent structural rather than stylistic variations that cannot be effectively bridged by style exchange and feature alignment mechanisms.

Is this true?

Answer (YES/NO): NO